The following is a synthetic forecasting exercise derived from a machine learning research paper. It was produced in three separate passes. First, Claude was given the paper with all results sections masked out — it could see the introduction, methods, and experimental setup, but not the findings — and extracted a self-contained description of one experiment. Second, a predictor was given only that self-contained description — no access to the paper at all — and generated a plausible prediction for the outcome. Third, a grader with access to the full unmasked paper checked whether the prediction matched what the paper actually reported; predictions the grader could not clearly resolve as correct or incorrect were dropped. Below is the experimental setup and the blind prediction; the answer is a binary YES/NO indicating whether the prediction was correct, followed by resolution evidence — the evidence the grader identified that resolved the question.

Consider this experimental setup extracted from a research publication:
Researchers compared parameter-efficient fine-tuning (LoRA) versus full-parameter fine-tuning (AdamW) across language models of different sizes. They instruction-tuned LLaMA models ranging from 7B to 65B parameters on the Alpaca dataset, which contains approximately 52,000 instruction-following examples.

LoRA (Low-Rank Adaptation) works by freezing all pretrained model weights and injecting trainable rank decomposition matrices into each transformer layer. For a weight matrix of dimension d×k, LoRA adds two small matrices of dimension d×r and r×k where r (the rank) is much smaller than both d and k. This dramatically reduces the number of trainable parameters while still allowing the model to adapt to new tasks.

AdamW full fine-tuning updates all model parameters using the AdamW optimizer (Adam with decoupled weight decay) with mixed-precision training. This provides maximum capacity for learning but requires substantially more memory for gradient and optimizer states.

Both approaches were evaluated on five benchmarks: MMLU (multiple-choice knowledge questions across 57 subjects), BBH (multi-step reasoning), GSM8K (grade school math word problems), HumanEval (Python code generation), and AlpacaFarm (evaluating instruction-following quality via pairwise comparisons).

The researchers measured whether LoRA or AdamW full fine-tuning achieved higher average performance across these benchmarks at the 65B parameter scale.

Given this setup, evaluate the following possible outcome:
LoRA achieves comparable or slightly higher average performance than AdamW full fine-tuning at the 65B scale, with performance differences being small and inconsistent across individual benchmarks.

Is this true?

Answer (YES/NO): NO